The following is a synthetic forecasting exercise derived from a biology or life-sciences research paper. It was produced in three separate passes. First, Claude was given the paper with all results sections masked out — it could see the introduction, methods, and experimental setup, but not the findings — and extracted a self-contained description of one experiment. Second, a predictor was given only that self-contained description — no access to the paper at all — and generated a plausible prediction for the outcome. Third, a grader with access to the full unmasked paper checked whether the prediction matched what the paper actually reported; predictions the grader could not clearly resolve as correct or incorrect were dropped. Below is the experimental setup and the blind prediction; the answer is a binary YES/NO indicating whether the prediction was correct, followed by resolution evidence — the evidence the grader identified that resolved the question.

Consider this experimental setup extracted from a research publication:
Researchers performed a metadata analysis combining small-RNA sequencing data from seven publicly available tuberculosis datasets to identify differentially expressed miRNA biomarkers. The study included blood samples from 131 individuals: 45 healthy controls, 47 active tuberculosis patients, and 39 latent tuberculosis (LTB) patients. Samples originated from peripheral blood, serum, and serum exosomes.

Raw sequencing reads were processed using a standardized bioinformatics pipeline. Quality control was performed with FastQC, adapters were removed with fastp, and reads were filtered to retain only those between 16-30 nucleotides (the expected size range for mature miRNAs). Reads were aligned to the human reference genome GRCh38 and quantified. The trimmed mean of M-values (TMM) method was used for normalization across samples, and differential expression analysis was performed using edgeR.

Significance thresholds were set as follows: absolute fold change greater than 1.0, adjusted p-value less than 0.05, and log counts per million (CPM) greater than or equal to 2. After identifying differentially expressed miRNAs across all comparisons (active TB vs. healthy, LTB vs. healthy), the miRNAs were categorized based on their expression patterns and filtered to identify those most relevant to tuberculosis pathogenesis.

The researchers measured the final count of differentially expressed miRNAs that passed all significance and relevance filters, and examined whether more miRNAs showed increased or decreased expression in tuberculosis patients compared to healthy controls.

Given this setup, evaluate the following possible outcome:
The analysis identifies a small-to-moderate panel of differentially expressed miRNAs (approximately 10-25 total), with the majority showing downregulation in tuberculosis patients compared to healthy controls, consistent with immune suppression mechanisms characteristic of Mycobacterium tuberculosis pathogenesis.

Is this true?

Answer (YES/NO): NO